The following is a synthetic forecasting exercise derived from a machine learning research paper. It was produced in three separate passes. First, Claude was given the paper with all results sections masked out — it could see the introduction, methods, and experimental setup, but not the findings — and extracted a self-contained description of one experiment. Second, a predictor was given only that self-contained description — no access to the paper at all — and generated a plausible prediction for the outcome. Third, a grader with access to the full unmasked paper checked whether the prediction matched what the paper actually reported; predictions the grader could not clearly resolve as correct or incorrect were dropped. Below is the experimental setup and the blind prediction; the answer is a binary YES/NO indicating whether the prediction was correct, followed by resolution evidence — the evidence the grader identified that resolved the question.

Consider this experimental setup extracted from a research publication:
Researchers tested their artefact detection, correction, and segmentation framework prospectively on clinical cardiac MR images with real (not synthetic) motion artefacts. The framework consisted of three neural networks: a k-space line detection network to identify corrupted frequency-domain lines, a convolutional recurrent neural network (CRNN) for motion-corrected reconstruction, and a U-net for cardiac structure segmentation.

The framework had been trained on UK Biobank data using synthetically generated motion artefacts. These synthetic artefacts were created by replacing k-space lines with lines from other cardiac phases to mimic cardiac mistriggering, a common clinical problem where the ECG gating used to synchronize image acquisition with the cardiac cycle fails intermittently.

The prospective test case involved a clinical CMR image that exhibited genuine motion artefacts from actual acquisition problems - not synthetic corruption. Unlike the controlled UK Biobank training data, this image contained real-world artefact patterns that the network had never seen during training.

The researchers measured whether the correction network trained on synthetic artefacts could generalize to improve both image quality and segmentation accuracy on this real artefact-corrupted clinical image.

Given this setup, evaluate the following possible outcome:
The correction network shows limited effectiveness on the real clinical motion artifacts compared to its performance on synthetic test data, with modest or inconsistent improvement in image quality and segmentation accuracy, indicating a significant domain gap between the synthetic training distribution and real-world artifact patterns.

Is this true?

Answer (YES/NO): NO